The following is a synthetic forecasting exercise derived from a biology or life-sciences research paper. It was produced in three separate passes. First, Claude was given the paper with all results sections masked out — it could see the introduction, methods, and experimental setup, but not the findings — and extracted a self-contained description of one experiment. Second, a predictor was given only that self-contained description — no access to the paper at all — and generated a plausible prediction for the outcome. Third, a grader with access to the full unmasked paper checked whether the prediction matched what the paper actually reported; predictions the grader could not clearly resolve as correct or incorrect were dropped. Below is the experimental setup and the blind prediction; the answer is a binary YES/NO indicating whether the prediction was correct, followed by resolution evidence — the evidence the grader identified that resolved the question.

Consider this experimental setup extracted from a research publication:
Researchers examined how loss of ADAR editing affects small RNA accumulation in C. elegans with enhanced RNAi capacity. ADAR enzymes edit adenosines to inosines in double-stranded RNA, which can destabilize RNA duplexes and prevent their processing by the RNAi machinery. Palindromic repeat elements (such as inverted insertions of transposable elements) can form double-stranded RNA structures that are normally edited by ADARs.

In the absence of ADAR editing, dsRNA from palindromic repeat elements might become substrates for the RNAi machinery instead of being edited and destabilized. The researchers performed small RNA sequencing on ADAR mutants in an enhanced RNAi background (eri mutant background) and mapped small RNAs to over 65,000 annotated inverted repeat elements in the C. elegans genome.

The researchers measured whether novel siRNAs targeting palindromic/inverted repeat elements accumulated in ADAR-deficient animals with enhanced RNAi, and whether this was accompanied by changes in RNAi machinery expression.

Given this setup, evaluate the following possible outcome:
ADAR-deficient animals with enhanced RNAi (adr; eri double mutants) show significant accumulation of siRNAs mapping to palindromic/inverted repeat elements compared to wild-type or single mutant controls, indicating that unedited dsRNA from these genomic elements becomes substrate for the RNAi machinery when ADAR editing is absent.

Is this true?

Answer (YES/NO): YES